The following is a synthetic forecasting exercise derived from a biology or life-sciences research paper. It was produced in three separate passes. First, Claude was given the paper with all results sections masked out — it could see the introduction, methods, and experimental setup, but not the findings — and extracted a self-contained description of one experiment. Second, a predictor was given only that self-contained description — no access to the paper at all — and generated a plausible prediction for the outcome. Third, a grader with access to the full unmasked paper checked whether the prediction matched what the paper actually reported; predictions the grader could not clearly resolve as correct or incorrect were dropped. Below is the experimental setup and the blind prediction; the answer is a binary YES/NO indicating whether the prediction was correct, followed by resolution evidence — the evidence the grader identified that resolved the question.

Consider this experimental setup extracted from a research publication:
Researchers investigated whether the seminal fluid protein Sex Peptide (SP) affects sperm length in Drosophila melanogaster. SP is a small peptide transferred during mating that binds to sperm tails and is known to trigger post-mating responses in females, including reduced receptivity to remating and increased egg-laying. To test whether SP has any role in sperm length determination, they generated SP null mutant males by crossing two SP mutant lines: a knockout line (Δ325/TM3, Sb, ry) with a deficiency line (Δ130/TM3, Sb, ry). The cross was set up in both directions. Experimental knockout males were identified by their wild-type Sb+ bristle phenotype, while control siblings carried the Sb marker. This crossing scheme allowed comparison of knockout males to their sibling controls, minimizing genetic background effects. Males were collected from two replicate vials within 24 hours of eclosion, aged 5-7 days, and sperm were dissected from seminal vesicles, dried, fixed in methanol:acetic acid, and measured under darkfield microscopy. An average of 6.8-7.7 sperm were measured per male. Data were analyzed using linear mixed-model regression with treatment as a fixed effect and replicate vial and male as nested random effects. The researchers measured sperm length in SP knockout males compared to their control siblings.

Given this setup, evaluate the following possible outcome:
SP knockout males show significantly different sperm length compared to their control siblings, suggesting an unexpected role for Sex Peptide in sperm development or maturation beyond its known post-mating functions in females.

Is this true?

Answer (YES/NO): NO